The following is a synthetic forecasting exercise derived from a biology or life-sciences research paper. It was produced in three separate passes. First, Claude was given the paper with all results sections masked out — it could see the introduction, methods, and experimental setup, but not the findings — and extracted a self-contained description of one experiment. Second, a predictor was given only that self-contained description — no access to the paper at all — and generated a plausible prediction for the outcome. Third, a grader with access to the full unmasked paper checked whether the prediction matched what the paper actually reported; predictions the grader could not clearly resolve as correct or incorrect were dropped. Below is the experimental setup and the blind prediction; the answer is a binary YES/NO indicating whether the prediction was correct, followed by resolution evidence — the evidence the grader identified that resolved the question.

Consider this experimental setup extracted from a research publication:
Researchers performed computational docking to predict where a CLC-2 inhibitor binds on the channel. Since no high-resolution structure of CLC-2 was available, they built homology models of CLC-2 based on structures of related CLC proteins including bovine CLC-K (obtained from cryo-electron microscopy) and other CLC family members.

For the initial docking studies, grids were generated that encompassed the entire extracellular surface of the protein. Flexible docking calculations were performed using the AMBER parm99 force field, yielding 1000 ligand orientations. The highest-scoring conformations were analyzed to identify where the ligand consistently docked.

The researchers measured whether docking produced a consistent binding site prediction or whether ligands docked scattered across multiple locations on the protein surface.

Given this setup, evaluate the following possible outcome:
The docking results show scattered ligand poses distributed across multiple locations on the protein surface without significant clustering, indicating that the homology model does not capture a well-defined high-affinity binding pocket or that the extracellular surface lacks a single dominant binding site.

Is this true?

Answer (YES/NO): NO